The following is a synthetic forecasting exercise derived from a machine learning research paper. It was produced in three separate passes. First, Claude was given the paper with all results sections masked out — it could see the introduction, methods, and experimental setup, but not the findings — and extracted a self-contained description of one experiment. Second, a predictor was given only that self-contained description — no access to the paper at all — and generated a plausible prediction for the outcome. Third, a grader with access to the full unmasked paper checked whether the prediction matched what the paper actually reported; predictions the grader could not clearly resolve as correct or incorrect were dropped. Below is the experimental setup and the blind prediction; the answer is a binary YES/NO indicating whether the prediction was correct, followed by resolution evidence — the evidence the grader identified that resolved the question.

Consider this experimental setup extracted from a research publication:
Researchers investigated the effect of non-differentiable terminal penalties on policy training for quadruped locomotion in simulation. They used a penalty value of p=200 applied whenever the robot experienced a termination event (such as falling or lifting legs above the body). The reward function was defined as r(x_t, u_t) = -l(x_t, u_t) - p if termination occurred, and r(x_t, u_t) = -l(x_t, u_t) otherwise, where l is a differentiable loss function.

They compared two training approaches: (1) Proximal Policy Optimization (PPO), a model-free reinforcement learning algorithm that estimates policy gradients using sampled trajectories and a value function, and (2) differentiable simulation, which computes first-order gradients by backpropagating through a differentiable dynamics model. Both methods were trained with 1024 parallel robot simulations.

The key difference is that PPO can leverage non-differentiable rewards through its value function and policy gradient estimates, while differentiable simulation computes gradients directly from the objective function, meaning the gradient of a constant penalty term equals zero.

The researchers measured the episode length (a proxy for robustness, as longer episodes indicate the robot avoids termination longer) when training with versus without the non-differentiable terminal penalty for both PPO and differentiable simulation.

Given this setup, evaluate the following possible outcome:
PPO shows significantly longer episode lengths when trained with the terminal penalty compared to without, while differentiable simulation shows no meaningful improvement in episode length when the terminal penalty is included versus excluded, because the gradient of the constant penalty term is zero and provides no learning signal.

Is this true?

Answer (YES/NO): YES